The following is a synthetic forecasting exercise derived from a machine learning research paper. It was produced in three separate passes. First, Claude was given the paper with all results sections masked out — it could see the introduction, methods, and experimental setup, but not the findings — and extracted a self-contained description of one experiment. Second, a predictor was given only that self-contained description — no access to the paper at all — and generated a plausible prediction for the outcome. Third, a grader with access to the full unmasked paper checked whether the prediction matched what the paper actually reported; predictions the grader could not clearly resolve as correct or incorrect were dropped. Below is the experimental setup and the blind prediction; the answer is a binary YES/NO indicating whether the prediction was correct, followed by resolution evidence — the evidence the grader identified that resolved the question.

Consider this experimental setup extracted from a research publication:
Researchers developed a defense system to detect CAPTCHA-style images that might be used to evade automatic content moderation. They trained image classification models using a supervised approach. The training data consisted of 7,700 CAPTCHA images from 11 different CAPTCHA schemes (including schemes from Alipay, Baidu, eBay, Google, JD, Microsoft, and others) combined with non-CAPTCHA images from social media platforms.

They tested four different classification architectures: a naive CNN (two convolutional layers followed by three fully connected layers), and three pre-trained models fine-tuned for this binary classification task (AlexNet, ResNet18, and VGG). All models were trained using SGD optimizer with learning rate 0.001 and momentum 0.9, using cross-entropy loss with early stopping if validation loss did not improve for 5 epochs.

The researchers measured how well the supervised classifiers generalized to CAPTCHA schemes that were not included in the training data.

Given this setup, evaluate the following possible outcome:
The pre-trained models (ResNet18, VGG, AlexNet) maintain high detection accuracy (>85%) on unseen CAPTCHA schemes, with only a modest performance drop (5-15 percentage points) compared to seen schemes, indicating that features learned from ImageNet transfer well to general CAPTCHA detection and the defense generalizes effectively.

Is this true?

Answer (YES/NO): NO